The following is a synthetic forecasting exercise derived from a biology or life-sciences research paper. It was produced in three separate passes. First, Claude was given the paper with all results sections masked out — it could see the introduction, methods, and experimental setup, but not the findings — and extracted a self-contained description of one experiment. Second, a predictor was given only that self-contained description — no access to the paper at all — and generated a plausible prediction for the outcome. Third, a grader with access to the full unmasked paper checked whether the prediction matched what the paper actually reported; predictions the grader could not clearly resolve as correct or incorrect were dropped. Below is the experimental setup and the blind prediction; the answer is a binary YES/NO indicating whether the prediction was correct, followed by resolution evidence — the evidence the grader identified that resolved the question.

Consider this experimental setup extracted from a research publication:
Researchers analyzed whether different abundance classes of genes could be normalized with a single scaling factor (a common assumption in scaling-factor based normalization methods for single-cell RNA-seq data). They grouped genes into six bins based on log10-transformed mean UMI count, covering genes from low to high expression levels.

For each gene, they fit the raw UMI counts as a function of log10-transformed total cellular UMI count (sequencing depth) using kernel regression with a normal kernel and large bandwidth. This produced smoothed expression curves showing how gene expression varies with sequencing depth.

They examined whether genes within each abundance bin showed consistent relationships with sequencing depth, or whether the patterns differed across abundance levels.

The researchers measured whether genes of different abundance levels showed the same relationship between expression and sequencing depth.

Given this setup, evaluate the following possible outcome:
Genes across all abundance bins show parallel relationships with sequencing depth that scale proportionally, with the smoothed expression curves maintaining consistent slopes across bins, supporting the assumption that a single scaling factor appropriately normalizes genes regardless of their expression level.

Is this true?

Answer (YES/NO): NO